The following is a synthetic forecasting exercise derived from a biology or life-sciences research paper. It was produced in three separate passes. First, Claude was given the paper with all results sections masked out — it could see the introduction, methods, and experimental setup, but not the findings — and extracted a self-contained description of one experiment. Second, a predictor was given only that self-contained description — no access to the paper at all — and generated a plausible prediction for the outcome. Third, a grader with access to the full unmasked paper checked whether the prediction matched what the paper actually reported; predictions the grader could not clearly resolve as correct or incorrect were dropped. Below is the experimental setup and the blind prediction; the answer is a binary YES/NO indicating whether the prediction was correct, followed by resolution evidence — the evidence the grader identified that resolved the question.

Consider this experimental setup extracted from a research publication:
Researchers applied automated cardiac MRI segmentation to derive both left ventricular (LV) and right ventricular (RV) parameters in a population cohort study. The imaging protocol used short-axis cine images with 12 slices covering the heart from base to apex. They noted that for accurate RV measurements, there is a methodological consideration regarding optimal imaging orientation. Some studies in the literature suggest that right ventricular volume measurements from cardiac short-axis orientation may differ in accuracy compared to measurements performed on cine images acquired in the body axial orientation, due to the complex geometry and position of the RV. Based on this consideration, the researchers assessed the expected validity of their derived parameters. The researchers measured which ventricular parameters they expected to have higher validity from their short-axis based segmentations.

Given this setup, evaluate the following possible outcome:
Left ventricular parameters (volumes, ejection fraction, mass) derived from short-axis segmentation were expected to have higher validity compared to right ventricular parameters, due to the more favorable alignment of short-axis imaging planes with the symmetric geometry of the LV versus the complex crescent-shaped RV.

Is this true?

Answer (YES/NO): YES